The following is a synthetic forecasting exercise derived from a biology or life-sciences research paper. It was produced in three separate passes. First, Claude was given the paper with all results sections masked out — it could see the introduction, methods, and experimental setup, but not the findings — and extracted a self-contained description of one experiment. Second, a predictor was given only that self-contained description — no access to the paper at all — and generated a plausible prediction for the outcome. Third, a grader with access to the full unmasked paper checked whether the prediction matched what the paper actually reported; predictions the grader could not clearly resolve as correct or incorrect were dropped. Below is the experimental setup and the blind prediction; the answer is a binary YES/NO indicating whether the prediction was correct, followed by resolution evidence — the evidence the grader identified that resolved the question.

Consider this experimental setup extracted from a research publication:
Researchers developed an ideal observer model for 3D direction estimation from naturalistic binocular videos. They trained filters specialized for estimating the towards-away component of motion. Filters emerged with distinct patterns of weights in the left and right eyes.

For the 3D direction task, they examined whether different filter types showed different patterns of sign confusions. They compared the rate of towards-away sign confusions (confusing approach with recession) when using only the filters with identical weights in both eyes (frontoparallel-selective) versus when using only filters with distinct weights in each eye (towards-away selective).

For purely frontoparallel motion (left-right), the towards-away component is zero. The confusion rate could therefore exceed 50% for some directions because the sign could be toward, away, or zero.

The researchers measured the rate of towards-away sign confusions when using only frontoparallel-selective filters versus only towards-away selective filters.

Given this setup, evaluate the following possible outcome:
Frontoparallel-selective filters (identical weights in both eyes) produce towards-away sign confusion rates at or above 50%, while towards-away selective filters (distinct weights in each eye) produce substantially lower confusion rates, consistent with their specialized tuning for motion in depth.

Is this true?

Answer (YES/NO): YES